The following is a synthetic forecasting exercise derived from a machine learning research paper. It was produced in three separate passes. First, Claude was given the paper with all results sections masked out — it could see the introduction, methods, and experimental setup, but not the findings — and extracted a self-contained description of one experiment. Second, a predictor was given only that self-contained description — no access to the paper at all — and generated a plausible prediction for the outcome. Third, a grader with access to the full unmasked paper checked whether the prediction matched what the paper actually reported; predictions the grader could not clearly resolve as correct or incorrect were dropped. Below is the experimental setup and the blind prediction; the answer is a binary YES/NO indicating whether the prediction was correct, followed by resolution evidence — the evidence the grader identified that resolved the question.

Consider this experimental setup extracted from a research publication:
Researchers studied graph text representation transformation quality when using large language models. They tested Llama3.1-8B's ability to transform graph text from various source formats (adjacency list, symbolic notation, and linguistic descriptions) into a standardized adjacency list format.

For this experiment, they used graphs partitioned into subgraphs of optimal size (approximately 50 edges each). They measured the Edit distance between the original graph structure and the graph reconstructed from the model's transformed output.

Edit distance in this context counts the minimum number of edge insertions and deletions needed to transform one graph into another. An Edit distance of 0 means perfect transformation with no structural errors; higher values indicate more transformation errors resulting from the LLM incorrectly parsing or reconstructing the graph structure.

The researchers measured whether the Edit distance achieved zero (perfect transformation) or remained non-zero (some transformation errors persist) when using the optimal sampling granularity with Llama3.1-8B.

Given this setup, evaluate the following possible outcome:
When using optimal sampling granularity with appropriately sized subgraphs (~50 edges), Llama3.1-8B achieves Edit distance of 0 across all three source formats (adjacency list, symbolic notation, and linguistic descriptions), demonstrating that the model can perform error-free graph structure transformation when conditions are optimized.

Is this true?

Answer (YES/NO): NO